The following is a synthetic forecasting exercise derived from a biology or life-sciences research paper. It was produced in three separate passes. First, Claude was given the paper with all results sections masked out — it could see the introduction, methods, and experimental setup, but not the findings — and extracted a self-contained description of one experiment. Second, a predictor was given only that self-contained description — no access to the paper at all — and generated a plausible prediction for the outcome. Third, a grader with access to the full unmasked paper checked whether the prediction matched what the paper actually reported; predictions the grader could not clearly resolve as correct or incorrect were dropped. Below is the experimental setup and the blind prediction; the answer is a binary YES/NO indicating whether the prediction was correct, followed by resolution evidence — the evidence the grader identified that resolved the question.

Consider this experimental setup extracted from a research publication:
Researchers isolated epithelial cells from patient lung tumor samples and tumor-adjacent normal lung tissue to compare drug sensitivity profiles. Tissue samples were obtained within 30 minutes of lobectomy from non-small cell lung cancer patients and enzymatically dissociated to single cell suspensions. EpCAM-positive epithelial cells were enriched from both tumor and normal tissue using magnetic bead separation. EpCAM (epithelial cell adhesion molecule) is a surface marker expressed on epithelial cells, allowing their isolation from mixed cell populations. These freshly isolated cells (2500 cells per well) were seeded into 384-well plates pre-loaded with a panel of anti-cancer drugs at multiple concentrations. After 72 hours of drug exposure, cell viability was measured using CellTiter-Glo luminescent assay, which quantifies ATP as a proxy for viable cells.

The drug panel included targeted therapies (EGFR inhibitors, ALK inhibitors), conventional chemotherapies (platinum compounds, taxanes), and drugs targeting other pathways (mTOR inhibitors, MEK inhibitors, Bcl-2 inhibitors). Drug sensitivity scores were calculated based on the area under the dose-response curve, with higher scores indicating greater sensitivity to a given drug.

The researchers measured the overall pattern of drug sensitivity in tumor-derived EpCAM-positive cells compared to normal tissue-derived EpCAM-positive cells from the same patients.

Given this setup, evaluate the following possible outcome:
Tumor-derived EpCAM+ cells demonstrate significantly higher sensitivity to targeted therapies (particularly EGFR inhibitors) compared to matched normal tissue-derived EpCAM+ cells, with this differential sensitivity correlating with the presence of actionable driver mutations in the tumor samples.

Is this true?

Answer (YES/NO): YES